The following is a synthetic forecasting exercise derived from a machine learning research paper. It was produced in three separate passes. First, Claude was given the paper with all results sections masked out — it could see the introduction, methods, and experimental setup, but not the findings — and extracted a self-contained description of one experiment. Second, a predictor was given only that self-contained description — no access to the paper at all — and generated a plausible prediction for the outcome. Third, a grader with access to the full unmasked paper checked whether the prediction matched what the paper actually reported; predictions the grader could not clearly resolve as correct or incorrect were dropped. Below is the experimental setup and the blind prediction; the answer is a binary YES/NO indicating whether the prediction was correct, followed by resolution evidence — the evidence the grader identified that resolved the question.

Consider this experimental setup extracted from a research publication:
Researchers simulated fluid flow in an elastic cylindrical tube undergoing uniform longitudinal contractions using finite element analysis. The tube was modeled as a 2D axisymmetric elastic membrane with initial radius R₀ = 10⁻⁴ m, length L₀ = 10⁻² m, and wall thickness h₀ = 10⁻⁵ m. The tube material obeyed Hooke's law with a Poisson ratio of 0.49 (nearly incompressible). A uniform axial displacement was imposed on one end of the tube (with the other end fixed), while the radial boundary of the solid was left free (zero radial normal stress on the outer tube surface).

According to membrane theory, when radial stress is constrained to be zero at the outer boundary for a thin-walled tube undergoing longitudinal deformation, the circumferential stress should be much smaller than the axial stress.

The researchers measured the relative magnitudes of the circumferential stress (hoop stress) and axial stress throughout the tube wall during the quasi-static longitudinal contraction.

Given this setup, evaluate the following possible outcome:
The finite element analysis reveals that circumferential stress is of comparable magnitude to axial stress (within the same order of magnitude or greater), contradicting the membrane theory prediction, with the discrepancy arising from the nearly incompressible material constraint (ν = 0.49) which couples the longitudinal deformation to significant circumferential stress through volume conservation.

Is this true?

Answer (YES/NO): NO